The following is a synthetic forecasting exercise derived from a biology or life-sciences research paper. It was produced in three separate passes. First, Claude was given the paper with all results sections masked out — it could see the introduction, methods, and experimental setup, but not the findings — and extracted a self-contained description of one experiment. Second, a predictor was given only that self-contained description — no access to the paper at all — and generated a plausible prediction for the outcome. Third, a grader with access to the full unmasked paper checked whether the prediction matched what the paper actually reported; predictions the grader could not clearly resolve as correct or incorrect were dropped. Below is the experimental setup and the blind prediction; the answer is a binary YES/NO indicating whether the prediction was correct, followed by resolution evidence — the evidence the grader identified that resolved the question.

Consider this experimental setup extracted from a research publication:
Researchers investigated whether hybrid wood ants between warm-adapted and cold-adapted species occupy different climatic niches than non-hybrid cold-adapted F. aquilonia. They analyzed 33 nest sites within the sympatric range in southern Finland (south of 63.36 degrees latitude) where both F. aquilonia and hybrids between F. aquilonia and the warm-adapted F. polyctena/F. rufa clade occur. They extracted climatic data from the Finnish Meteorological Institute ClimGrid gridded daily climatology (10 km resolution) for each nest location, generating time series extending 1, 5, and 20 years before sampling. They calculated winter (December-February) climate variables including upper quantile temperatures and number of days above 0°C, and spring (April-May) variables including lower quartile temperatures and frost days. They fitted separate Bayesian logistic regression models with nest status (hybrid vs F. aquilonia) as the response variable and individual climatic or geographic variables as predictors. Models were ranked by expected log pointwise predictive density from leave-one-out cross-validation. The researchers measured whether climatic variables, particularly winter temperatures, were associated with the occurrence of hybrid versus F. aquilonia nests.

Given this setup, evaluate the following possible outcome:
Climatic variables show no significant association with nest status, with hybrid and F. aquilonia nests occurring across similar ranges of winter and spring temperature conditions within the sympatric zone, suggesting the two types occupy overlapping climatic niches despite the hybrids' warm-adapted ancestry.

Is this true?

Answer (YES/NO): NO